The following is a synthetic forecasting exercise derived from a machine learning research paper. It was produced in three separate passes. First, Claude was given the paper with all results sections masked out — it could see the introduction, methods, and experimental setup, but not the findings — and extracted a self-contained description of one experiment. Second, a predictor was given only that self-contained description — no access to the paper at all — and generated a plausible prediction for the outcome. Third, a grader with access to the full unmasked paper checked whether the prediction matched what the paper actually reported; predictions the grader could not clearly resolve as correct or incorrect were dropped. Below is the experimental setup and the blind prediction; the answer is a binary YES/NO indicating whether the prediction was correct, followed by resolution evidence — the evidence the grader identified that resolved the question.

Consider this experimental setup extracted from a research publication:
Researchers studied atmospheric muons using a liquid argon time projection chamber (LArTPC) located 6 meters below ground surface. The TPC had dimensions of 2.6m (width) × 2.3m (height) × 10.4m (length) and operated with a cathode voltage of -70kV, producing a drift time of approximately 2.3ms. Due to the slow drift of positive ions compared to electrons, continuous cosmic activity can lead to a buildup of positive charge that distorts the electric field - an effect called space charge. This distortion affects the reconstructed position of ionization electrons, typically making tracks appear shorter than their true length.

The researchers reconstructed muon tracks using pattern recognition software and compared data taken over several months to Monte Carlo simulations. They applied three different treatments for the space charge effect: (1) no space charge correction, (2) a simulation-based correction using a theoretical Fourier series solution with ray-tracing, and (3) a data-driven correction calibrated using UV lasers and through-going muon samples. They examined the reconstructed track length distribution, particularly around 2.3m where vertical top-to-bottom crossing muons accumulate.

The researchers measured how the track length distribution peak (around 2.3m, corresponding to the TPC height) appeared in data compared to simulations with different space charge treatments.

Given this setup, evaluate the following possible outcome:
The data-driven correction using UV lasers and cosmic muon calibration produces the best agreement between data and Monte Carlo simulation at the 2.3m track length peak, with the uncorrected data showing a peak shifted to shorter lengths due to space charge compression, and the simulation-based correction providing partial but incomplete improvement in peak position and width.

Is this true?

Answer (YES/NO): NO